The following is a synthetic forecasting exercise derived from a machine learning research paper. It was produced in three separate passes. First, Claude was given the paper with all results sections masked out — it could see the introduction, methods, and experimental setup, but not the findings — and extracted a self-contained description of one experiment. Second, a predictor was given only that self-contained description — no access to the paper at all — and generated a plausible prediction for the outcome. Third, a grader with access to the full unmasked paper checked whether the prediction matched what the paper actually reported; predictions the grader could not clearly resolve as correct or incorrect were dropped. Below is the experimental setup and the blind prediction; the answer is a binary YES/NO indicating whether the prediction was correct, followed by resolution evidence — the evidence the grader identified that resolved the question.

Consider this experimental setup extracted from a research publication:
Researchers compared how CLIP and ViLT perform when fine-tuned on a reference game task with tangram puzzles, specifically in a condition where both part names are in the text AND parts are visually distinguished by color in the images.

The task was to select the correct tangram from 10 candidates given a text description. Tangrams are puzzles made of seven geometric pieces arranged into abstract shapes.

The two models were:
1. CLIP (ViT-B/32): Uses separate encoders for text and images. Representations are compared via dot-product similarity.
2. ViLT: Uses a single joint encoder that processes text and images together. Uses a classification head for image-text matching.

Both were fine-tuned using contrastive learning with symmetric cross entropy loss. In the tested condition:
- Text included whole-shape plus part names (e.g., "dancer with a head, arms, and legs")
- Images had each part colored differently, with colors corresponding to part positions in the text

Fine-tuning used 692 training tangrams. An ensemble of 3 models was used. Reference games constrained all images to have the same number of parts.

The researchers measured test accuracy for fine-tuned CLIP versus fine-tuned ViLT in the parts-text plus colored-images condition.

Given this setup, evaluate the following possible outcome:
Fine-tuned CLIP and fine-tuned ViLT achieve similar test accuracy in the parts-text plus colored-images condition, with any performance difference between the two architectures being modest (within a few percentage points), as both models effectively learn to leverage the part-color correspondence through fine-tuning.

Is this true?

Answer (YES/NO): NO